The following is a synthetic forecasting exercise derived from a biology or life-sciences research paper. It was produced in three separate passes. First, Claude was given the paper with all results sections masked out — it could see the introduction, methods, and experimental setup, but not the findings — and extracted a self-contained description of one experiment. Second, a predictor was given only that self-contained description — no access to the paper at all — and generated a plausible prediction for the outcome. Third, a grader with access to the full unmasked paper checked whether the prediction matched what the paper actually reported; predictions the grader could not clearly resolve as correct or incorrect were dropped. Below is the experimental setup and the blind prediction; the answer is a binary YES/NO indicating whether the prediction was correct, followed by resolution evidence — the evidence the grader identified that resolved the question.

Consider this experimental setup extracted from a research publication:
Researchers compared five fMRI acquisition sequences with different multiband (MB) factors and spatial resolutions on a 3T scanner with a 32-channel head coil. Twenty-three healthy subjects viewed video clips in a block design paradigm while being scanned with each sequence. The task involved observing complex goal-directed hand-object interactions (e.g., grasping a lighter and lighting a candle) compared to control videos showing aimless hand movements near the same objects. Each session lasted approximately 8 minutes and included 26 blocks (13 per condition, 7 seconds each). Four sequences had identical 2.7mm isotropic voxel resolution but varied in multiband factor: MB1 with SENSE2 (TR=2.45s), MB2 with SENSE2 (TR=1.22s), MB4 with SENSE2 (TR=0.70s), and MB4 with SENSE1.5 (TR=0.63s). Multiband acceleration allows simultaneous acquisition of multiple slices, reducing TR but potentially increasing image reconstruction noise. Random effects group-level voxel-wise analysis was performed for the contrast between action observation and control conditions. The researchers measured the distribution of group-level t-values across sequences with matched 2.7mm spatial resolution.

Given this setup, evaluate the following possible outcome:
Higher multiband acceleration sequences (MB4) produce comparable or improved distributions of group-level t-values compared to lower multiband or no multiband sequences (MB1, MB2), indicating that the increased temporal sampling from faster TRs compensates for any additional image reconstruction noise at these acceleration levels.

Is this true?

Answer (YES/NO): YES